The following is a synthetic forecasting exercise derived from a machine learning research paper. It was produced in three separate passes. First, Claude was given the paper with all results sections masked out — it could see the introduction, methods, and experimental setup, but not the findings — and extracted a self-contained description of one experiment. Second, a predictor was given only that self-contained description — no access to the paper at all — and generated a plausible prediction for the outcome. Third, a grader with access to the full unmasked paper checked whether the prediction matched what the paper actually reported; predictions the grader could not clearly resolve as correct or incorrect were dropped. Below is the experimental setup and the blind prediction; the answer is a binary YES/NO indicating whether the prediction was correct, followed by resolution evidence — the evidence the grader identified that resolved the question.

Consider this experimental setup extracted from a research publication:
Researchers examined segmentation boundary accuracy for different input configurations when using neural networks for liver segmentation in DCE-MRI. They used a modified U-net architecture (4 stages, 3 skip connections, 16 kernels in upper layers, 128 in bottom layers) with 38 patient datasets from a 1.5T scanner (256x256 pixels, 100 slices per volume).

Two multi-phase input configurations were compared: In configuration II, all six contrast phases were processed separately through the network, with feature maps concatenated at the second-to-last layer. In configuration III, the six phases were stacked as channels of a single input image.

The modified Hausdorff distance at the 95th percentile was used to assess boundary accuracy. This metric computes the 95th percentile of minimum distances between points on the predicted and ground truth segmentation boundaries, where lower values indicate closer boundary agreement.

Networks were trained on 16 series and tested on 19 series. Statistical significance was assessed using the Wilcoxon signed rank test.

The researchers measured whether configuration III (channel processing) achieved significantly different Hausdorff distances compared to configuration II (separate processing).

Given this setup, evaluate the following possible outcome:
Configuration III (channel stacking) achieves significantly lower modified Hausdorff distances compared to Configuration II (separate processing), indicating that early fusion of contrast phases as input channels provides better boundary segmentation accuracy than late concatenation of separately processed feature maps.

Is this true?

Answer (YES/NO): YES